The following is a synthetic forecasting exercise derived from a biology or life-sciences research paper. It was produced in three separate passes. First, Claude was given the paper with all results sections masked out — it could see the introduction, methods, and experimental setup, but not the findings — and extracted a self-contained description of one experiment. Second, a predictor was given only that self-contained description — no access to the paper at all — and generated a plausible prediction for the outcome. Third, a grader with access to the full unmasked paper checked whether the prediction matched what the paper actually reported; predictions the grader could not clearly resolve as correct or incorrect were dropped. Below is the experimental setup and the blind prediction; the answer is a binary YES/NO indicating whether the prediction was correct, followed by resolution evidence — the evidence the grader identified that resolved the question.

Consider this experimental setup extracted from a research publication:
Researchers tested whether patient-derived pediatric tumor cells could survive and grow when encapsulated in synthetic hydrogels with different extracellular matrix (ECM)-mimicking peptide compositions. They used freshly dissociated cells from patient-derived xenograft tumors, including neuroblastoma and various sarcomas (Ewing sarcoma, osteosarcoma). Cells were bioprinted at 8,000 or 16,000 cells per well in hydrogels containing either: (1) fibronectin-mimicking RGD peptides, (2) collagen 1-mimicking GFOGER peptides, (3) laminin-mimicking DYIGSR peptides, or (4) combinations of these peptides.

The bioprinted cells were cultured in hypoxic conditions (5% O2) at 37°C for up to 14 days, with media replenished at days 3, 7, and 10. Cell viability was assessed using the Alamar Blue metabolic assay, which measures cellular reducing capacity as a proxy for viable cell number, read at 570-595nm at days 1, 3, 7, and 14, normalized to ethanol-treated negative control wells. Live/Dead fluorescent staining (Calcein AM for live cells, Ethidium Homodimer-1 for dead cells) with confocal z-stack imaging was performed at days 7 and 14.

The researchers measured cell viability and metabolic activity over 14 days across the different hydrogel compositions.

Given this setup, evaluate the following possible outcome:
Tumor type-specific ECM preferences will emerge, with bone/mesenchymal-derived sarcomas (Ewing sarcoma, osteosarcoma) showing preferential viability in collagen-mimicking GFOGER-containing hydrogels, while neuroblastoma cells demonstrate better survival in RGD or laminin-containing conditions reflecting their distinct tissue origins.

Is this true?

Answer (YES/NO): NO